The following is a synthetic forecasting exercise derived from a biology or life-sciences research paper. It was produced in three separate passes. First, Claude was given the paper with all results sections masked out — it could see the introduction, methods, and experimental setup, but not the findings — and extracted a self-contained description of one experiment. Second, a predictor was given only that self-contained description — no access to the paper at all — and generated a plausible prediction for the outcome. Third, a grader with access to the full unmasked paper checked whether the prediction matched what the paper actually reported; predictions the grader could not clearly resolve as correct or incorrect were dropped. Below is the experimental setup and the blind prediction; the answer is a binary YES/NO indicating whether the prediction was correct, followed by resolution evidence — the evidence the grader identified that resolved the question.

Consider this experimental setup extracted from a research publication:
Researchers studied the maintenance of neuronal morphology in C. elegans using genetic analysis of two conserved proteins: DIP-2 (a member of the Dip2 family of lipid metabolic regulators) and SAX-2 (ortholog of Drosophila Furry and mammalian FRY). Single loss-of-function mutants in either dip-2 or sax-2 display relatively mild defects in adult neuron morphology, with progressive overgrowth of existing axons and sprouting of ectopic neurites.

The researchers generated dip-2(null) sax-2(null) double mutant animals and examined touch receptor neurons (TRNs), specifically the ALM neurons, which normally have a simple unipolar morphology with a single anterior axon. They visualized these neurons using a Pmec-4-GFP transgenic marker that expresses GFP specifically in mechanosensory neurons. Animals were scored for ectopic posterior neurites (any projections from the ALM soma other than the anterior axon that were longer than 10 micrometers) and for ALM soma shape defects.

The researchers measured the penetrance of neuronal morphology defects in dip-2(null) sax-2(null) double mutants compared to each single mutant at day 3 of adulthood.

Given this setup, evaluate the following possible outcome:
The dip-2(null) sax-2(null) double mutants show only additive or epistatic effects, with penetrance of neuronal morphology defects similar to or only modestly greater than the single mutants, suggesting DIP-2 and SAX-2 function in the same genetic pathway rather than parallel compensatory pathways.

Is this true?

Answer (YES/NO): NO